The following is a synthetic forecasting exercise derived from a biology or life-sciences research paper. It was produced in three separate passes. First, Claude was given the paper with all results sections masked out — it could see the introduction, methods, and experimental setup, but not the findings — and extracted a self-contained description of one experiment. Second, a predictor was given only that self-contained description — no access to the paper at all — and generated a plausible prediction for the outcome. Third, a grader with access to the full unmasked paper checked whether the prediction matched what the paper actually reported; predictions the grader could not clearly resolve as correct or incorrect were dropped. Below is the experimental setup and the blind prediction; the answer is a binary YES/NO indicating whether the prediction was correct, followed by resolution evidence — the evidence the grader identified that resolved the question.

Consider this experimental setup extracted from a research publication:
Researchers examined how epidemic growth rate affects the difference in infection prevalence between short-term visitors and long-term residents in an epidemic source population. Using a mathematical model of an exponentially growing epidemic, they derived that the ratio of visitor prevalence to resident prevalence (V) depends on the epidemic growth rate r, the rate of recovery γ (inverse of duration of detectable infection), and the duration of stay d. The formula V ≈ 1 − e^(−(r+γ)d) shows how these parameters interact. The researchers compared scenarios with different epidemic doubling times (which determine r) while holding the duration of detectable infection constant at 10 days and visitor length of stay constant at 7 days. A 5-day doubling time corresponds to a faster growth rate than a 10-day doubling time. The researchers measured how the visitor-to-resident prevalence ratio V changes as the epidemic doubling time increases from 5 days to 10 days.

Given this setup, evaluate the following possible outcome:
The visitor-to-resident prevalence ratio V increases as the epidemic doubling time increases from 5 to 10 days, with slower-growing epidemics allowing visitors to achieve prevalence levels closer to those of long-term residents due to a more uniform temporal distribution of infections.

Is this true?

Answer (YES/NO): NO